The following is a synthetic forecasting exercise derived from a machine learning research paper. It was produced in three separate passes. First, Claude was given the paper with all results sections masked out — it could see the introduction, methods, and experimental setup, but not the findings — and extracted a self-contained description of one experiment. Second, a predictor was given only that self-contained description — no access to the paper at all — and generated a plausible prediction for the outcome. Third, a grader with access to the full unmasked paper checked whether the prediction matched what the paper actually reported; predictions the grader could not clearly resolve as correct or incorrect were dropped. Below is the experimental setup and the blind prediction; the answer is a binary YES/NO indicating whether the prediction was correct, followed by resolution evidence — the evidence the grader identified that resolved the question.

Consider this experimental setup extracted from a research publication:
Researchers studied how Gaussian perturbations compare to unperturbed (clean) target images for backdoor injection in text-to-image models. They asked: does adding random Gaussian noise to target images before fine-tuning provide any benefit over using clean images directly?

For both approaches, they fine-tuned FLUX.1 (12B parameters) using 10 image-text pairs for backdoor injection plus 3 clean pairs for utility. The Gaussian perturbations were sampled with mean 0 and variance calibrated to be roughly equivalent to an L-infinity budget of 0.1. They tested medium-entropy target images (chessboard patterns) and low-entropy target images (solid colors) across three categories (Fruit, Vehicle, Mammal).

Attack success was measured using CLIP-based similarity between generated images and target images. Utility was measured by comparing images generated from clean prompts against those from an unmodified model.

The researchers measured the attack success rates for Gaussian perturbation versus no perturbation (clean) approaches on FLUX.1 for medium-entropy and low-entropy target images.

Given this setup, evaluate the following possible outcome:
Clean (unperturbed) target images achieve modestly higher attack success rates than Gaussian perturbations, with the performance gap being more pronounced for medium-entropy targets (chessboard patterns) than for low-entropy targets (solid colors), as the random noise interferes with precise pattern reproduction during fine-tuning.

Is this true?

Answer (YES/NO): NO